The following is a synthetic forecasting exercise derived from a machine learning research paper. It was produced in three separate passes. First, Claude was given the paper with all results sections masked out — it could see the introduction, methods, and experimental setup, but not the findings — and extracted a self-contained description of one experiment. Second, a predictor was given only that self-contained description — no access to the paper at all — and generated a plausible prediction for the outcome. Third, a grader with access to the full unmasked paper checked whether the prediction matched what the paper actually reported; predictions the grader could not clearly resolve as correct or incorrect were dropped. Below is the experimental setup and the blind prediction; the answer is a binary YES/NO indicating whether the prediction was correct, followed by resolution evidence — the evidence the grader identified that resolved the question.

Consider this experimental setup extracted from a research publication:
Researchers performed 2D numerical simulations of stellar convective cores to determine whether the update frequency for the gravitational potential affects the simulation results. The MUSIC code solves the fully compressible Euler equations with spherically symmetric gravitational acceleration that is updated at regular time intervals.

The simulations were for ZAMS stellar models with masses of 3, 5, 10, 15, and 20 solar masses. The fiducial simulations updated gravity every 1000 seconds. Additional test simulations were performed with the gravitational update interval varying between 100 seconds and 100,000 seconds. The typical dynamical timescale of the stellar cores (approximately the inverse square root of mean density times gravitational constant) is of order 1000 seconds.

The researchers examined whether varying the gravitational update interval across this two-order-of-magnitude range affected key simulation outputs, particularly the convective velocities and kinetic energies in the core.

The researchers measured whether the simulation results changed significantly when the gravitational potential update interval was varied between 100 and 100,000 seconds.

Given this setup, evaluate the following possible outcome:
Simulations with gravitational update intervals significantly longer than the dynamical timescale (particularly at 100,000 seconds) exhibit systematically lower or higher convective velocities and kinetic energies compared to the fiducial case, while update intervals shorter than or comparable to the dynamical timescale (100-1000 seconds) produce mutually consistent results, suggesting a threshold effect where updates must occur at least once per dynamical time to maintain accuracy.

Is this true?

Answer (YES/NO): NO